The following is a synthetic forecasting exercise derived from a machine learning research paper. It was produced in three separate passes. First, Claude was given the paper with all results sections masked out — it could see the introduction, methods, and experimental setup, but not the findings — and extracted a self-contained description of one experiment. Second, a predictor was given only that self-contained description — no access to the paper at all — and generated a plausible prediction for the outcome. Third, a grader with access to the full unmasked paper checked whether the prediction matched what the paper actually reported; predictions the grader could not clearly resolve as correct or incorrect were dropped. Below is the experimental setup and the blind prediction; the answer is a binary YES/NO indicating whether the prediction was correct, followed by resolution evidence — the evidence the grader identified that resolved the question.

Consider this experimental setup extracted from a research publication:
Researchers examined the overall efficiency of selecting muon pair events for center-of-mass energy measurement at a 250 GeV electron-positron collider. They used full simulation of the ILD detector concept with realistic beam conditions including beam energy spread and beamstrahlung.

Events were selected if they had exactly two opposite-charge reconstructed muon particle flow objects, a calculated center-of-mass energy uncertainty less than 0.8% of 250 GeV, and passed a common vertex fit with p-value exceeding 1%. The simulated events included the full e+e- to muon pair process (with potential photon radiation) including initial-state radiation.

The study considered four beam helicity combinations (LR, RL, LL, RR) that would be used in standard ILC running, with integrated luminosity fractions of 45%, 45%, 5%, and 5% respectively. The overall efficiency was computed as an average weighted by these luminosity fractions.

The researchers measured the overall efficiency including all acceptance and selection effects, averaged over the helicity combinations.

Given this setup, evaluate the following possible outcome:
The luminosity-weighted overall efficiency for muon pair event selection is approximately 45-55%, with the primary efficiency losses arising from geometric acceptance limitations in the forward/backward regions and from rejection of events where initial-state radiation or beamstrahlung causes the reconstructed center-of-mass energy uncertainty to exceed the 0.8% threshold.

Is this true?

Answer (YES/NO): NO